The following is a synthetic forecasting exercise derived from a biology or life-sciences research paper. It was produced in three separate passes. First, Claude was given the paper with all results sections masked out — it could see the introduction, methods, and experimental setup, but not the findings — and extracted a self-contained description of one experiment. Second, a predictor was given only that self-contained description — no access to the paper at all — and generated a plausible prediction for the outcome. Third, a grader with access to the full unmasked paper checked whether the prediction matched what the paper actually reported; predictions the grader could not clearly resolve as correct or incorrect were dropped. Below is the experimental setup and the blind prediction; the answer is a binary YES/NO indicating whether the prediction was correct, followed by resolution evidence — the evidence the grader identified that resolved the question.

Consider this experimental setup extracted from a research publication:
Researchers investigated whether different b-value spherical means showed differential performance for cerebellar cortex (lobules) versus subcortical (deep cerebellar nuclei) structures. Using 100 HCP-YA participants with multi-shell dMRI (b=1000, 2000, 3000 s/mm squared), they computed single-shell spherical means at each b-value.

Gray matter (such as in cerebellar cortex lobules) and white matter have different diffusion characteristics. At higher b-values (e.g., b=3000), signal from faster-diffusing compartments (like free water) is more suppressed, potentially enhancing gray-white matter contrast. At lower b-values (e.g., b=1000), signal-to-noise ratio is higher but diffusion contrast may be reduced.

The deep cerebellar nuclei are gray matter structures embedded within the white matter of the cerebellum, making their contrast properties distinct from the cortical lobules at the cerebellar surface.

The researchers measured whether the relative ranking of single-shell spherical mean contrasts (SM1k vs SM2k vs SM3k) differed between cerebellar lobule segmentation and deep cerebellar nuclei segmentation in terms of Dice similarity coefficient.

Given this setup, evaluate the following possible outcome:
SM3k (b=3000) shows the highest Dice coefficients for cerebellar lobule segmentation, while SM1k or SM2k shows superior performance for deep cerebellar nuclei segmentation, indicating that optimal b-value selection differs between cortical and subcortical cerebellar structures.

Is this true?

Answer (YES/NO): NO